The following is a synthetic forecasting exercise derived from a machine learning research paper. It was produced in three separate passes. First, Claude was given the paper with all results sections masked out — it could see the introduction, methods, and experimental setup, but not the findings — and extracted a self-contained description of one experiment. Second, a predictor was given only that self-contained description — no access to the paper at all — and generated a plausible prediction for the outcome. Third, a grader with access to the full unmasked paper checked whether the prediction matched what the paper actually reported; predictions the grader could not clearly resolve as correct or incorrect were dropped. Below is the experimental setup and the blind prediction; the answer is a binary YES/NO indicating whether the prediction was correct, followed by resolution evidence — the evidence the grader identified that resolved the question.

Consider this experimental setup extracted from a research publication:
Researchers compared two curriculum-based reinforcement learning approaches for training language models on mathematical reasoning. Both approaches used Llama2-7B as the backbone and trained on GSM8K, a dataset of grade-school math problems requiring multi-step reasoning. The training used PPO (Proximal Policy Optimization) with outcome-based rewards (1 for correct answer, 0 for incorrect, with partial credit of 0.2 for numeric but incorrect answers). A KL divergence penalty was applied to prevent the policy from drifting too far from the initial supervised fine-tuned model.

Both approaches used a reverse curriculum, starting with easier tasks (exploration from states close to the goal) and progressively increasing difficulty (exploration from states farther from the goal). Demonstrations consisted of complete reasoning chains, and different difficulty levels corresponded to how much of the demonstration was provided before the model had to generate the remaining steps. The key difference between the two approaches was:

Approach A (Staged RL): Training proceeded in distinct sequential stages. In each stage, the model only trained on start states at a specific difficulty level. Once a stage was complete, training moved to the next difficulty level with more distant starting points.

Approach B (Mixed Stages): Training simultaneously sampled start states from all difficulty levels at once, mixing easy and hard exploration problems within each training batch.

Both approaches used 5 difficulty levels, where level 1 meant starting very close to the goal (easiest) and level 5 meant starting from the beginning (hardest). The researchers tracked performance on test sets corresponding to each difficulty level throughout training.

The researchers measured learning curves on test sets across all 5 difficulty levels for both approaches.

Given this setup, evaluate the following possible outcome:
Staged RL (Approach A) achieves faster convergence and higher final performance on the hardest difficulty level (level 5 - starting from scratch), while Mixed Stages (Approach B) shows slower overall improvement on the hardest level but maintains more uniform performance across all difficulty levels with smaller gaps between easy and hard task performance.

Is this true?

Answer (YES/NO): NO